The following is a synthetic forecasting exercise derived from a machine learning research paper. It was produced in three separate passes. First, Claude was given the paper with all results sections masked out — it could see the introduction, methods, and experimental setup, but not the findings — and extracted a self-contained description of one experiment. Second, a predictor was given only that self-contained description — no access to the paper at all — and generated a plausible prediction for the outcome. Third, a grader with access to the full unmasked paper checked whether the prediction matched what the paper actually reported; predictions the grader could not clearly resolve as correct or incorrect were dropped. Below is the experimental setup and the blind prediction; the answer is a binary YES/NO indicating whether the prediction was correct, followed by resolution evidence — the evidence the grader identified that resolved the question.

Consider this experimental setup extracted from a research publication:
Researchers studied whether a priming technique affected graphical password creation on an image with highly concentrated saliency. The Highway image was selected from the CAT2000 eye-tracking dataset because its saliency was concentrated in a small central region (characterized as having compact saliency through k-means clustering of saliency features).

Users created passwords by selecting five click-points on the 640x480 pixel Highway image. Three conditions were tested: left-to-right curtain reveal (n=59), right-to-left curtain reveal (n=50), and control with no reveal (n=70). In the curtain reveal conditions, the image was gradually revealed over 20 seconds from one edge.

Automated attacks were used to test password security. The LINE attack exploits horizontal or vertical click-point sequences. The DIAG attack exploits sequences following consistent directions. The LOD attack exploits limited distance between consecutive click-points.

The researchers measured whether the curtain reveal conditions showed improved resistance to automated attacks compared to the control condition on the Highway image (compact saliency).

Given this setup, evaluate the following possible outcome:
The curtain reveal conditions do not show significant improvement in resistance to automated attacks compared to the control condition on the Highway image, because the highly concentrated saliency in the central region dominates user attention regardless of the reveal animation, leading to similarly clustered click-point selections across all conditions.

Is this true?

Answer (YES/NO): NO